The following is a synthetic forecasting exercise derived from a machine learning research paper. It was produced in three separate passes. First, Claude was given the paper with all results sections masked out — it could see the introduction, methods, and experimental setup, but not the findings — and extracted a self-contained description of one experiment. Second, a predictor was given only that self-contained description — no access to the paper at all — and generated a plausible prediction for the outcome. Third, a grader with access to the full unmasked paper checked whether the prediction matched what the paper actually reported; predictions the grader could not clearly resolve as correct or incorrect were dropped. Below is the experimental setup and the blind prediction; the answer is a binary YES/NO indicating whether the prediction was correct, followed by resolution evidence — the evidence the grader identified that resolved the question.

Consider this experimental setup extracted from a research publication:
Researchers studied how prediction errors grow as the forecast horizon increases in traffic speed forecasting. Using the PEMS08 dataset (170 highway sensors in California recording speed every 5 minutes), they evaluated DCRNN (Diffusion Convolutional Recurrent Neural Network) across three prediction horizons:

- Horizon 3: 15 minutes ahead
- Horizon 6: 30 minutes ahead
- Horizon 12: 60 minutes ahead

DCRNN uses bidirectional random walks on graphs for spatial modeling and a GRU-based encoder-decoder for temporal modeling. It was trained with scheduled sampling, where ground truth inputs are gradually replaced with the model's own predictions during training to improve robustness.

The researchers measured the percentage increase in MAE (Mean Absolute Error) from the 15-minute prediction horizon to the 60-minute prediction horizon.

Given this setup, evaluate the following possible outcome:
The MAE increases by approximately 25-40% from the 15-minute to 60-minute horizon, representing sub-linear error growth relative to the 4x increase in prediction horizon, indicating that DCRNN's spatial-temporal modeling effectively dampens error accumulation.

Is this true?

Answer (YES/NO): NO